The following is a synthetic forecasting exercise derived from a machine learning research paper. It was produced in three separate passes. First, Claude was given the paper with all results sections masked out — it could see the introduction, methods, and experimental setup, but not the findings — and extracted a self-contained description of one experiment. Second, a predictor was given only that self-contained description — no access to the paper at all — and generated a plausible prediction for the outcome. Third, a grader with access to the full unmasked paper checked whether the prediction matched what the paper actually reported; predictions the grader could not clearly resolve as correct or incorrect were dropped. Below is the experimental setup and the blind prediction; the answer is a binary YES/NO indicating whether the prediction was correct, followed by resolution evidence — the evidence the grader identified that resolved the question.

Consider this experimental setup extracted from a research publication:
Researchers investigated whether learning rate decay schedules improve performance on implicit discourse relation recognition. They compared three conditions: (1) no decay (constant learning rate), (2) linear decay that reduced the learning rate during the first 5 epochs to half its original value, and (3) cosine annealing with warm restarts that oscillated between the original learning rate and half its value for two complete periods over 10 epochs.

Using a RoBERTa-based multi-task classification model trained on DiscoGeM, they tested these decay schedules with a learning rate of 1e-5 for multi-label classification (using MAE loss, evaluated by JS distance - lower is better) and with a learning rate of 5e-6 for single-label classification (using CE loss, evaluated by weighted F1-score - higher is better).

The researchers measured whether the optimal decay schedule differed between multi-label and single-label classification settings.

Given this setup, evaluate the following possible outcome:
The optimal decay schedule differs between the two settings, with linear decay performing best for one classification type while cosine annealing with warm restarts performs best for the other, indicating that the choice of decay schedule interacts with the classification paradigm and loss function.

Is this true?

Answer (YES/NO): YES